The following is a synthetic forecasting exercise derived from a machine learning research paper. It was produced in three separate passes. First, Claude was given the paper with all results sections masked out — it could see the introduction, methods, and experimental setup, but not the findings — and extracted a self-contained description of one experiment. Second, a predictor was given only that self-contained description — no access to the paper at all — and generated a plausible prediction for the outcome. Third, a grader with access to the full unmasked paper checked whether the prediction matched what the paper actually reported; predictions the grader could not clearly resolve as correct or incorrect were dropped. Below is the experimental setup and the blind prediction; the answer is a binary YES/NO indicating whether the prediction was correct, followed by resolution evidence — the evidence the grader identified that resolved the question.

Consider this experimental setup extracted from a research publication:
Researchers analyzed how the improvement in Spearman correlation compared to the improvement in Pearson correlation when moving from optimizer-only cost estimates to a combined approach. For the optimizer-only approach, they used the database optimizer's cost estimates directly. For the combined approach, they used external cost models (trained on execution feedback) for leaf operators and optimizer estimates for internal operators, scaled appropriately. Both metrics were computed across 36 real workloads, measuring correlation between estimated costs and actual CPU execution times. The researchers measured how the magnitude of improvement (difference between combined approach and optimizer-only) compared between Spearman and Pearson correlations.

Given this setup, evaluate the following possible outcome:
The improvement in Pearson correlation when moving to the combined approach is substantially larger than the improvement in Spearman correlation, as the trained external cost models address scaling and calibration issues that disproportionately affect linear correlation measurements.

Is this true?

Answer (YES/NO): NO